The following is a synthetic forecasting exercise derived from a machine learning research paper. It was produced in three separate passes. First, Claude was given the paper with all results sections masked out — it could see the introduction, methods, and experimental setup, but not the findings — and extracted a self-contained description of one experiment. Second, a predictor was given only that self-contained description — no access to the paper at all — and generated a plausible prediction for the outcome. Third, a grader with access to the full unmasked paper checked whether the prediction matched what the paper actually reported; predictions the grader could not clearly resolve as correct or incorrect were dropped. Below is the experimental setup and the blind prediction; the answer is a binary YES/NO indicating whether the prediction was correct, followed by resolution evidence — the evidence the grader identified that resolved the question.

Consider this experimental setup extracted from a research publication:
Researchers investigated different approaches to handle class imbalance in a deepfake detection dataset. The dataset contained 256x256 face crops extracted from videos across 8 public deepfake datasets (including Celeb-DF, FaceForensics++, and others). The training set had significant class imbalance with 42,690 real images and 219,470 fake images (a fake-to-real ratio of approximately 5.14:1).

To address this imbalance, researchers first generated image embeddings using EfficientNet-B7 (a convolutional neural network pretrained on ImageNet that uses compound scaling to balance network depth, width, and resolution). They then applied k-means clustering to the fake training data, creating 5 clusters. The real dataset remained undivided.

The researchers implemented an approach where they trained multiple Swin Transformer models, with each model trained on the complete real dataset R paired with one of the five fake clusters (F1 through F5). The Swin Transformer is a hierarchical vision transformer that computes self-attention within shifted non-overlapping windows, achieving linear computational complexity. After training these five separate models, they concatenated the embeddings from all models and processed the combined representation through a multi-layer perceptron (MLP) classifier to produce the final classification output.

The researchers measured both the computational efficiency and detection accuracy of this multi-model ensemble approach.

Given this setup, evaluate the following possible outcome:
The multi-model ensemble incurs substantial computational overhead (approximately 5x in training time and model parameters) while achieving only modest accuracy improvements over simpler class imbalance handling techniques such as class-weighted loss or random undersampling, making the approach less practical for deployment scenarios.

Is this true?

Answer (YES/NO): NO